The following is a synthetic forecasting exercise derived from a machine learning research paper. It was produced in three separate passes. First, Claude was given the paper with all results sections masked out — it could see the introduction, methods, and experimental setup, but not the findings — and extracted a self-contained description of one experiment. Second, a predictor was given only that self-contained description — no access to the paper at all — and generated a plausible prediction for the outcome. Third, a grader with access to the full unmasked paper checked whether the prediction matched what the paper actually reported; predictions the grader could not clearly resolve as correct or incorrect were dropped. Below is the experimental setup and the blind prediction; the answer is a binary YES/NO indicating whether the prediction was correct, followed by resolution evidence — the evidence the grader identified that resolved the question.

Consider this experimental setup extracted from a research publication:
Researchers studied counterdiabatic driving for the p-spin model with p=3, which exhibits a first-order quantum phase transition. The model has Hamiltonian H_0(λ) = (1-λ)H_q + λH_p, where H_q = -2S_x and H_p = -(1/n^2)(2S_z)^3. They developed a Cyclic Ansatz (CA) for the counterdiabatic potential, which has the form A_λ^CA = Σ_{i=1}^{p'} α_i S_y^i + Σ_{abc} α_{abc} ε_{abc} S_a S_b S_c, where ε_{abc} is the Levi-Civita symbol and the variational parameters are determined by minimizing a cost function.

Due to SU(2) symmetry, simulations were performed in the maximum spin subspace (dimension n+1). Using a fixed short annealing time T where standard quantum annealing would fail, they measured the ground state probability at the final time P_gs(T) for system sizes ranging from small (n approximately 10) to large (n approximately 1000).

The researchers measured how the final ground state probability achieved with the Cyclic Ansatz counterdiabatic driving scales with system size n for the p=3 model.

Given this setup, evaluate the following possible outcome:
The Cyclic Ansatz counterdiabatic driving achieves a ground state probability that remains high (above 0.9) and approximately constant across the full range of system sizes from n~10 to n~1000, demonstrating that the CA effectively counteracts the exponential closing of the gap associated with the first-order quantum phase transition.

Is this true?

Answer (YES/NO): NO